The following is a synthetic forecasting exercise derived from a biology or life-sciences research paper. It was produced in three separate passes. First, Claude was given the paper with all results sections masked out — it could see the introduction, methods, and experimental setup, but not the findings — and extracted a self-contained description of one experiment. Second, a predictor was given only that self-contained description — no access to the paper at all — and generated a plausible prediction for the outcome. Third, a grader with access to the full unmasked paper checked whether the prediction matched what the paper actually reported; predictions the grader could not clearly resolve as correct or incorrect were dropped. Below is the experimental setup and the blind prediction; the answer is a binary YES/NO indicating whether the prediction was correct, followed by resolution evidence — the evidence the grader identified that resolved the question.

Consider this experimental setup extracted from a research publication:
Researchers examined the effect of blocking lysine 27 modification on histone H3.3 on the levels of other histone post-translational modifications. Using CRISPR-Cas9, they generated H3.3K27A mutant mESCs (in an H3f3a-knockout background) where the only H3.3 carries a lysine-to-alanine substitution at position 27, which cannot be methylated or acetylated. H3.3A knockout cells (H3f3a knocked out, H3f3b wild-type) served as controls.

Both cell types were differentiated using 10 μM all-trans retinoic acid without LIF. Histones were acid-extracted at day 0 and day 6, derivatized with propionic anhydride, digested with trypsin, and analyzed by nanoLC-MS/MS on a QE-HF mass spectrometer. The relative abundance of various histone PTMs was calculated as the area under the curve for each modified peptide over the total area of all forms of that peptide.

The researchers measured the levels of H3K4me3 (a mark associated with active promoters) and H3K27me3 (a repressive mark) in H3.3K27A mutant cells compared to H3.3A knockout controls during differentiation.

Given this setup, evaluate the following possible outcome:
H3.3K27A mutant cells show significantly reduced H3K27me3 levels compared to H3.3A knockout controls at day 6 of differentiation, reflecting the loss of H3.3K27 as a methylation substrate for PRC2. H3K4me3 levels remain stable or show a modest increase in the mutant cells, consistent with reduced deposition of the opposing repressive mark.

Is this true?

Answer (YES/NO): NO